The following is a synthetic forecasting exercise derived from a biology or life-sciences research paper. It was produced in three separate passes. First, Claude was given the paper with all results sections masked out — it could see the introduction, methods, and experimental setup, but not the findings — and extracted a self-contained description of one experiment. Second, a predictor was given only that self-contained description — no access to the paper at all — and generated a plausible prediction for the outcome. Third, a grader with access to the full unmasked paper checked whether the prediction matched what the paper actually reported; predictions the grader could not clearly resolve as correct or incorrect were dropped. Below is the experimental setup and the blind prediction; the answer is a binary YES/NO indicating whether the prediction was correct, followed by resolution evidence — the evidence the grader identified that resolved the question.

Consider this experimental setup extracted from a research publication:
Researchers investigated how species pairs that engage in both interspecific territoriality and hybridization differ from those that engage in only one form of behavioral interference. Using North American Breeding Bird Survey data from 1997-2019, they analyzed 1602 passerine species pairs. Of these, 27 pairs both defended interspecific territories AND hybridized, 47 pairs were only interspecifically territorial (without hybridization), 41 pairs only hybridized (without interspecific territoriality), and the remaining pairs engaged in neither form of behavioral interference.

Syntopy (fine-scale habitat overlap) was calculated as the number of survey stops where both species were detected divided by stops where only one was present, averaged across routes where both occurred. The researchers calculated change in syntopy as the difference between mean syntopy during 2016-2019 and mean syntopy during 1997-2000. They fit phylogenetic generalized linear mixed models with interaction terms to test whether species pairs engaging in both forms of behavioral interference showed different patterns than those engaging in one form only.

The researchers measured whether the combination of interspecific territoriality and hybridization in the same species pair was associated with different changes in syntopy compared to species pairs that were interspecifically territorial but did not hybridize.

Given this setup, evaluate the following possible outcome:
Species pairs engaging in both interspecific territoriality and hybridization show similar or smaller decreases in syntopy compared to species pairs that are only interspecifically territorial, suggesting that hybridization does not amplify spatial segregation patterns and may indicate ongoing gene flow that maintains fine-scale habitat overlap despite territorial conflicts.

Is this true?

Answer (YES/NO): NO